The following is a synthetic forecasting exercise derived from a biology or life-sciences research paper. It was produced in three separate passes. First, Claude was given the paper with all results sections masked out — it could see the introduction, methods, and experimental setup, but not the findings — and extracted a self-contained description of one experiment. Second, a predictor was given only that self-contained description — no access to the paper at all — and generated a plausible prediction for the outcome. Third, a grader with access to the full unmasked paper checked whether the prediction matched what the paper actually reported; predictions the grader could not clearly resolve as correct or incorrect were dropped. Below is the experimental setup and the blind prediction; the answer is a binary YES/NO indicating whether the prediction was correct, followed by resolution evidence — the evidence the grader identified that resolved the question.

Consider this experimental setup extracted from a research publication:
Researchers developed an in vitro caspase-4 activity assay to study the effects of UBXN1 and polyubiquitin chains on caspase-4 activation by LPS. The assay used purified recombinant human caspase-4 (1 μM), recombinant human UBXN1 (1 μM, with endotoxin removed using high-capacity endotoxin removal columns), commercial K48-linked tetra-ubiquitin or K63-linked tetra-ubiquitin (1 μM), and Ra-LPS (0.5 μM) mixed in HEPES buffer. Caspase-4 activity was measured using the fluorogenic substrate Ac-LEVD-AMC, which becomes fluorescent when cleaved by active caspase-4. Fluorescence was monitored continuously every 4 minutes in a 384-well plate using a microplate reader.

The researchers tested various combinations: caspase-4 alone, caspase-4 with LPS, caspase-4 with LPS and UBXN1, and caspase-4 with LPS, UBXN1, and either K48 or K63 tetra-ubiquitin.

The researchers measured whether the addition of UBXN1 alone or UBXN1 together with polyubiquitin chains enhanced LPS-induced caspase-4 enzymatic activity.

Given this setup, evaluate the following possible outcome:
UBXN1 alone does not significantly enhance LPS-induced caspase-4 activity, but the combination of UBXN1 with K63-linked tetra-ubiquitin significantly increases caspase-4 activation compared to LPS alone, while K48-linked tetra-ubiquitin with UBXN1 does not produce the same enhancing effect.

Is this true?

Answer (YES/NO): NO